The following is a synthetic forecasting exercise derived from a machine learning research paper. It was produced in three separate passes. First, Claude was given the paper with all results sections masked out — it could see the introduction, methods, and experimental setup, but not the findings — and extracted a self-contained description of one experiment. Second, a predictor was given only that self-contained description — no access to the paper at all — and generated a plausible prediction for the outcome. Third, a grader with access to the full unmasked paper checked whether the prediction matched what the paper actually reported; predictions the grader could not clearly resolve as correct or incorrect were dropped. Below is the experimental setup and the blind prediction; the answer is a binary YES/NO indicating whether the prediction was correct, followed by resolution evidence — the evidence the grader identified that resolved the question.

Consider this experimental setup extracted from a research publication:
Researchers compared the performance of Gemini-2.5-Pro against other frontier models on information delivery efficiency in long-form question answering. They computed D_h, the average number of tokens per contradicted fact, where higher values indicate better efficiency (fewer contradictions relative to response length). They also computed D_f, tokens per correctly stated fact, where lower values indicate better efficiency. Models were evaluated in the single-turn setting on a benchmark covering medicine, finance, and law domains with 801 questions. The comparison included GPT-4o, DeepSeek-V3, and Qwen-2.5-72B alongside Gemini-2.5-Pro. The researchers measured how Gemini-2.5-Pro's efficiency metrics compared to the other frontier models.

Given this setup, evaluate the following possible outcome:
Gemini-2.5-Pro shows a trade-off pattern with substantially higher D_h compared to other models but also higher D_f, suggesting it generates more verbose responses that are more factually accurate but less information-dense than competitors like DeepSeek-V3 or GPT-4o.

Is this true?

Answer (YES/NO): NO